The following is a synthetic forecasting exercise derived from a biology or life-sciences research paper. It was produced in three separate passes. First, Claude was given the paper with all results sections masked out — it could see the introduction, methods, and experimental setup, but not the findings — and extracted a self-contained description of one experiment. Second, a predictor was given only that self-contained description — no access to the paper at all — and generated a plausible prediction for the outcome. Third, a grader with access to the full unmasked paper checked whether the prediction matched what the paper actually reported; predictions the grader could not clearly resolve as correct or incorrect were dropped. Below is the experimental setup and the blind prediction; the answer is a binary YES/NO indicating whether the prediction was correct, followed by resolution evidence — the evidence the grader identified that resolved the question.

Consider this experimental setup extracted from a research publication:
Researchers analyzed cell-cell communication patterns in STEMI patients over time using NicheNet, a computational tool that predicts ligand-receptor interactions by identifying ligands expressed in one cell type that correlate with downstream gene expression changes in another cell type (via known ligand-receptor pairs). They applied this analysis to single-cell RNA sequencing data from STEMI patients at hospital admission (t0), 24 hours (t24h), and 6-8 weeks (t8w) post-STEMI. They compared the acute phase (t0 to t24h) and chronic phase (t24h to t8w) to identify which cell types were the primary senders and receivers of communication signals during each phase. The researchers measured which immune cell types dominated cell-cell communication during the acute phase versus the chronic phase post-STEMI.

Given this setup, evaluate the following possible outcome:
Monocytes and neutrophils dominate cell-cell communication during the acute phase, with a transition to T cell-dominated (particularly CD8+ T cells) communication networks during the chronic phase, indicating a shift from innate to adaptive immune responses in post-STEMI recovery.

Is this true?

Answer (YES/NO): NO